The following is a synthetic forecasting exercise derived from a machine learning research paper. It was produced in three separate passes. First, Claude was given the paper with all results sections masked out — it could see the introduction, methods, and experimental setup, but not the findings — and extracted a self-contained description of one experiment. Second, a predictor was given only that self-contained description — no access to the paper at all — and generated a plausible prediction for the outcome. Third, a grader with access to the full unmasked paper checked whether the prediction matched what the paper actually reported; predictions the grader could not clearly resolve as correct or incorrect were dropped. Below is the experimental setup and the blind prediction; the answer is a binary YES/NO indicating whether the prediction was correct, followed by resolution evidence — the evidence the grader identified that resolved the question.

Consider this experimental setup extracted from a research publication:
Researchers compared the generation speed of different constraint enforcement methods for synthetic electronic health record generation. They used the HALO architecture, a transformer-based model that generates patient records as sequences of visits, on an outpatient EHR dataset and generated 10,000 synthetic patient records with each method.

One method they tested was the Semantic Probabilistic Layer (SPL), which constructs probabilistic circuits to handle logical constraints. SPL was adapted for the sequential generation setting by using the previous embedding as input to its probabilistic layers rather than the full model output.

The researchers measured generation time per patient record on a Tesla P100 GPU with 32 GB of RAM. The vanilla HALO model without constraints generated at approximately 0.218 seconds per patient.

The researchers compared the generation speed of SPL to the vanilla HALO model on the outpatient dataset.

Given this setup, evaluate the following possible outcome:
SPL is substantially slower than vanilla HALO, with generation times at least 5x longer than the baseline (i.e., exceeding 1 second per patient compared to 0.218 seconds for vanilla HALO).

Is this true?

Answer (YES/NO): YES